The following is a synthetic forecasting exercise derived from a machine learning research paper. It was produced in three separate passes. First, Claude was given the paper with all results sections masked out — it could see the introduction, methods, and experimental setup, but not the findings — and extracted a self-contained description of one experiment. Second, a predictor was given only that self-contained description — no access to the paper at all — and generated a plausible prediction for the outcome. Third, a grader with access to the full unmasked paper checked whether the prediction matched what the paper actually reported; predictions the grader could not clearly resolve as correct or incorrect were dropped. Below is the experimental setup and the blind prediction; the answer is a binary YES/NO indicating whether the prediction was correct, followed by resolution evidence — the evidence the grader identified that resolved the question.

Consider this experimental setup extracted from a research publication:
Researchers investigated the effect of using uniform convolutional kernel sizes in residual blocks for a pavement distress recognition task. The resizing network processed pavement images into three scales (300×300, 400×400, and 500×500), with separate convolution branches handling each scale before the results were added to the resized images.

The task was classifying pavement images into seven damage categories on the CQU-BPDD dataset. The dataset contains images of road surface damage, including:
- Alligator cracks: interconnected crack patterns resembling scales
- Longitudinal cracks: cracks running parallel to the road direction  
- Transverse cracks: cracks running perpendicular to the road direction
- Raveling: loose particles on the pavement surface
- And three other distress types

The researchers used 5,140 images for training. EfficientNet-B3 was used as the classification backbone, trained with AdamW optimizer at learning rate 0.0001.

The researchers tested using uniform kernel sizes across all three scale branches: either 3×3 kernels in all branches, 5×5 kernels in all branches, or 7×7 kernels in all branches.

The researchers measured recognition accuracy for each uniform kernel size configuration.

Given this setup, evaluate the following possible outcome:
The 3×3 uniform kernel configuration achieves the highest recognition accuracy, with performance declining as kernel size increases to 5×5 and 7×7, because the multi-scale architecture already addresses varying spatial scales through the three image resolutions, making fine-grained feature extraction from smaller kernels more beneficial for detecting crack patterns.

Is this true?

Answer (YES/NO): NO